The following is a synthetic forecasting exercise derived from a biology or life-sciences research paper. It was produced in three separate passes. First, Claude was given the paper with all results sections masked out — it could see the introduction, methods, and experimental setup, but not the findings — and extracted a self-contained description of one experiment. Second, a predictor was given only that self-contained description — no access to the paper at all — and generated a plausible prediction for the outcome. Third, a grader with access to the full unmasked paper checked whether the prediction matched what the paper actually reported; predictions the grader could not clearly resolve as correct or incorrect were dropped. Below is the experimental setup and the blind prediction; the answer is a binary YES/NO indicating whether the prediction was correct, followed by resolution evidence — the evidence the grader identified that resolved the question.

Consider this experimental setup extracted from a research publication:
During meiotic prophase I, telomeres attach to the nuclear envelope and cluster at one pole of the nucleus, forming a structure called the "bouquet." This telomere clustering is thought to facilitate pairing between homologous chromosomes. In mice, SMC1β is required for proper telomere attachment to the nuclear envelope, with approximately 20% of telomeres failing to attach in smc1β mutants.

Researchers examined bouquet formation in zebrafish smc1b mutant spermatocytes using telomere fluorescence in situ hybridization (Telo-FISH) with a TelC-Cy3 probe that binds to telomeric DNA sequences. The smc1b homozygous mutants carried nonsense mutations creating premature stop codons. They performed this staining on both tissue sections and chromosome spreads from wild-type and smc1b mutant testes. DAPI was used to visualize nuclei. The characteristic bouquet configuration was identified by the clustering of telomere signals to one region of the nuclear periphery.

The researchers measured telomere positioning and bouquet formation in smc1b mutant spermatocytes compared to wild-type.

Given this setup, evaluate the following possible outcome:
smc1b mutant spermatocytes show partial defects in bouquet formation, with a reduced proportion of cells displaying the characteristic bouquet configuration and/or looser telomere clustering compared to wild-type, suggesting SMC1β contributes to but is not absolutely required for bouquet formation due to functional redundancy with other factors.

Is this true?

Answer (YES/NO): NO